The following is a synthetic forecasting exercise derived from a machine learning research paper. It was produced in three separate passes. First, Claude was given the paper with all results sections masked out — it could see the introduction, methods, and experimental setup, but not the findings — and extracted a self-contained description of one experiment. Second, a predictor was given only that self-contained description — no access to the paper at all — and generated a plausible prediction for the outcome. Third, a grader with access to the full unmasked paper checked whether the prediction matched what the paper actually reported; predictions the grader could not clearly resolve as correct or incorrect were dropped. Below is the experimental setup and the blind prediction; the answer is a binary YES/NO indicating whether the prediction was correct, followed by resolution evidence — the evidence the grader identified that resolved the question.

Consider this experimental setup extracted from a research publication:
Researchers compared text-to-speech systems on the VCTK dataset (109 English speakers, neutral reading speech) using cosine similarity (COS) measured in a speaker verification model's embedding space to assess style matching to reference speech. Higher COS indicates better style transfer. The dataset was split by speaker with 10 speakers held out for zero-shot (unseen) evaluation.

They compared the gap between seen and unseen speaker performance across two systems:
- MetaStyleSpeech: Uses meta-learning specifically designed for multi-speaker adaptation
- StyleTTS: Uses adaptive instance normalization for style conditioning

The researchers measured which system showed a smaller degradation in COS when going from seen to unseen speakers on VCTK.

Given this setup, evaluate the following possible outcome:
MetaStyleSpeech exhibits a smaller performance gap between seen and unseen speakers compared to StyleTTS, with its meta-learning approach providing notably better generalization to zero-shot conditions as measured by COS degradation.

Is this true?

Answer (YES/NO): NO